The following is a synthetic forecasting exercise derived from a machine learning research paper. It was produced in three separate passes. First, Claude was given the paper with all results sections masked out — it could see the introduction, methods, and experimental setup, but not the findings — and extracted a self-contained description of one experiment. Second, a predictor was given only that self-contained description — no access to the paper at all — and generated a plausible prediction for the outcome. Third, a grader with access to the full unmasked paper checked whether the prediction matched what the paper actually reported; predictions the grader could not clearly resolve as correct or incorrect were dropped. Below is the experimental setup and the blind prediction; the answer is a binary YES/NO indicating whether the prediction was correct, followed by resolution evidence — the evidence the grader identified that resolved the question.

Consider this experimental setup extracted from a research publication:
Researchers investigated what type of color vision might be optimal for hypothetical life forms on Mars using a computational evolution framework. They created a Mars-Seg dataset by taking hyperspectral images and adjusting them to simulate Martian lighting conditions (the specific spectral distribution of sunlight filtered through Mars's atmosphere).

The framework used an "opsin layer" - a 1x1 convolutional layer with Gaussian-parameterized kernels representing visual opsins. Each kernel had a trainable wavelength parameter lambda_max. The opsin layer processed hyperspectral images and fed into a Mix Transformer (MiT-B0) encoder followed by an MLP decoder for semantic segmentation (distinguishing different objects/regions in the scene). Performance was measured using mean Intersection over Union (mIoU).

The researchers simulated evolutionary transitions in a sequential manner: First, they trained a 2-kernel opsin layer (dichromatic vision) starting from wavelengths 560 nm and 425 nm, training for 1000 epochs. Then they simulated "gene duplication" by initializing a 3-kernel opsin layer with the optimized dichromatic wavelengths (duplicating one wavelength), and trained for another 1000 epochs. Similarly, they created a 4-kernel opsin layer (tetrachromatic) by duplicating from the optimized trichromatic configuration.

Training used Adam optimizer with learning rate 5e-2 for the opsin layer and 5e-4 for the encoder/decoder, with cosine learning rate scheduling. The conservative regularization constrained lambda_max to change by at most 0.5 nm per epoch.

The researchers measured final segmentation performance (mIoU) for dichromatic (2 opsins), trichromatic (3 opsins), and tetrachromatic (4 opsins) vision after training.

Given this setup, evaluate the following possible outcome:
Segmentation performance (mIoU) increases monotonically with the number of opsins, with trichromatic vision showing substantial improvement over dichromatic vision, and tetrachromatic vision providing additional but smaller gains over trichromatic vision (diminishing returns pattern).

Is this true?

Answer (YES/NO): NO